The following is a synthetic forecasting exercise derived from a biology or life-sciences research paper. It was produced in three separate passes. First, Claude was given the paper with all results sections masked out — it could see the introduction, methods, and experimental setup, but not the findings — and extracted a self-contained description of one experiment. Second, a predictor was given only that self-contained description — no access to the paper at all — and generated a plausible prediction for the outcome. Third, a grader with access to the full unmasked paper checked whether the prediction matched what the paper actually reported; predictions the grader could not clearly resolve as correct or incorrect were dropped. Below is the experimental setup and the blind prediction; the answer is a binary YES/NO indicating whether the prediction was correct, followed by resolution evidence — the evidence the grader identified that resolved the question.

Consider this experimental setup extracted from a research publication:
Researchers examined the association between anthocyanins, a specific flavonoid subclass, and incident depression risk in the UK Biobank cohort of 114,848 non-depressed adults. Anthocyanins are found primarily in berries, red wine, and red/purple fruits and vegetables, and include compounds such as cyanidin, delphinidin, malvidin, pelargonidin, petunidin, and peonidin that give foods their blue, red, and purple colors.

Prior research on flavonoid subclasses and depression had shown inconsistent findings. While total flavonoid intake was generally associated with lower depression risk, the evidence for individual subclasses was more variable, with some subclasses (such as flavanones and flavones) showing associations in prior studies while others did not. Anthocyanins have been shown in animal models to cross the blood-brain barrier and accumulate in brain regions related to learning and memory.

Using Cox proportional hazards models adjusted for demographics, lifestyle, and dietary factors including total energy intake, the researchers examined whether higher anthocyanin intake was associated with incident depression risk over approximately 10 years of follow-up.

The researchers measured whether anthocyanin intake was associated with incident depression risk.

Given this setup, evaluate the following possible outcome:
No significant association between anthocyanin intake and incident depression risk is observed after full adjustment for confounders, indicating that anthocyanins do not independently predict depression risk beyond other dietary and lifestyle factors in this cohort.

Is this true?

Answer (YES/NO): NO